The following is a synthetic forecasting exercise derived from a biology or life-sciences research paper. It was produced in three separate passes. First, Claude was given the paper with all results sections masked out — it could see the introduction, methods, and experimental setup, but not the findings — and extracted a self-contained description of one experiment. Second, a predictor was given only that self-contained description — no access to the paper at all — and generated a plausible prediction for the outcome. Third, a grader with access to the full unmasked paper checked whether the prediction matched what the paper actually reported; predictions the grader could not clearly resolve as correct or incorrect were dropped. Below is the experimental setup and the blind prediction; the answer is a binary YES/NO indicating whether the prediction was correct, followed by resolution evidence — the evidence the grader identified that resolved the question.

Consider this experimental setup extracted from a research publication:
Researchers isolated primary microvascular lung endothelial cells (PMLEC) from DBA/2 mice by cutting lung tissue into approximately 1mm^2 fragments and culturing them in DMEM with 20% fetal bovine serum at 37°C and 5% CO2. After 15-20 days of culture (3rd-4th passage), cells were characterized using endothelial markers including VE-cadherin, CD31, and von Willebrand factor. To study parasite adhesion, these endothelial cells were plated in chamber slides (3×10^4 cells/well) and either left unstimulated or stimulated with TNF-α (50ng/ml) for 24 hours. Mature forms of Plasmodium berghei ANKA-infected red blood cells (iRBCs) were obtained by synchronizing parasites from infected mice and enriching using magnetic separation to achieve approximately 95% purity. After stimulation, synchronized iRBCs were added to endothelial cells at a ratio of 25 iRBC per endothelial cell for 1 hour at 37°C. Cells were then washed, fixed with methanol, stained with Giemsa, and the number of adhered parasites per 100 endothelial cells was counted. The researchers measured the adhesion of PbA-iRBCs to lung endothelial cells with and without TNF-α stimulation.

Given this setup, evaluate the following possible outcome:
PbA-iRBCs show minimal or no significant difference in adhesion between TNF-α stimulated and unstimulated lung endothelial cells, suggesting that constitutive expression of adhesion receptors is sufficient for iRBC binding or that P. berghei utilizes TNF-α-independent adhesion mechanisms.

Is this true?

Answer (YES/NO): NO